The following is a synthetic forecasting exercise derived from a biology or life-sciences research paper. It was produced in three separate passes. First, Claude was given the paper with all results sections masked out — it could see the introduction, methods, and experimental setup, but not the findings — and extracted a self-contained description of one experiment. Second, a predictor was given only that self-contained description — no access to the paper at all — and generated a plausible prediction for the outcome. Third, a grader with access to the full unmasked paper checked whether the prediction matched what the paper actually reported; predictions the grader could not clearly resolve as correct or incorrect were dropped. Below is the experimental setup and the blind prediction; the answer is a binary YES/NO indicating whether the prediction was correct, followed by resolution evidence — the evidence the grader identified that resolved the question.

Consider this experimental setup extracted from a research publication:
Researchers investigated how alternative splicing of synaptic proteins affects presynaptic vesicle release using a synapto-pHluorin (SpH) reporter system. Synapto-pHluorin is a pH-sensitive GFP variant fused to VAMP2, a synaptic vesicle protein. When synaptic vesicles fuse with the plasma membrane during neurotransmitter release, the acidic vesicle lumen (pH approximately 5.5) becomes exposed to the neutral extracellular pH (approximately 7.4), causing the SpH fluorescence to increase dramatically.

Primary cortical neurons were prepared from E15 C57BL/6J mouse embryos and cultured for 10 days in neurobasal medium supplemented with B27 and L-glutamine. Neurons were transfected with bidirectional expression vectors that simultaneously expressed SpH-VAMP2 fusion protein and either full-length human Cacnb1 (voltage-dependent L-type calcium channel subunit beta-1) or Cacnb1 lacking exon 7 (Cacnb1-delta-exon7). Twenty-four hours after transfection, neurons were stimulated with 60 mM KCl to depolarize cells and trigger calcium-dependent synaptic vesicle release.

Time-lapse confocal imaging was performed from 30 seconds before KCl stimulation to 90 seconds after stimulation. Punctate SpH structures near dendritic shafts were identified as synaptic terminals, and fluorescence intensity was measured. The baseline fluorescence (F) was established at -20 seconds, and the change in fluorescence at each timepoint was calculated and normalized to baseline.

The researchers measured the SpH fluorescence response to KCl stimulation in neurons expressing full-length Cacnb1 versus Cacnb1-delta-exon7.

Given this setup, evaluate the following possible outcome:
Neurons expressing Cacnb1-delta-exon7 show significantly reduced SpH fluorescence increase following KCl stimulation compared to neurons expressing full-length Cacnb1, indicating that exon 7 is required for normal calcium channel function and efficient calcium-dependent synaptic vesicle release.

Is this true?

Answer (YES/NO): YES